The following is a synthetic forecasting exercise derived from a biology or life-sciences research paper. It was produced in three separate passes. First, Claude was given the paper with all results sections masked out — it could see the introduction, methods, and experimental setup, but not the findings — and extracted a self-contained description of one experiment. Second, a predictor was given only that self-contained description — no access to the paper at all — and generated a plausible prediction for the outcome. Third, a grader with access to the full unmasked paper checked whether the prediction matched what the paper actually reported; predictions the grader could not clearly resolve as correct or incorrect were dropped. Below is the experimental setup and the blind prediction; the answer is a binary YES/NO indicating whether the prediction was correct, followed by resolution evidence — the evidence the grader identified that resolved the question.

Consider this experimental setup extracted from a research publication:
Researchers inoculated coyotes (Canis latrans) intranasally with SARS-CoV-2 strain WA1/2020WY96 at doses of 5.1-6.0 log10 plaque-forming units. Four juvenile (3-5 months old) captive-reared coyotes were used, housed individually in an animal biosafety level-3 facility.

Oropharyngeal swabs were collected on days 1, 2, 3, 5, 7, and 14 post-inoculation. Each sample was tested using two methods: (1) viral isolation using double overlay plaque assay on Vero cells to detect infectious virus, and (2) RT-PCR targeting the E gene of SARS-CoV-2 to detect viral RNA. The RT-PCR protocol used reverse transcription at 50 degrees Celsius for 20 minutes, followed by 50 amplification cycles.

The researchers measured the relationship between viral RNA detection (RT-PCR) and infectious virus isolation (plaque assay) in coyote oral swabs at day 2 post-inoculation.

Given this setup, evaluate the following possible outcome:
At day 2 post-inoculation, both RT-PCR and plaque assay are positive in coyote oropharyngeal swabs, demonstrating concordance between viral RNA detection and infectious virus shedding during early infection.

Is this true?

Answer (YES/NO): NO